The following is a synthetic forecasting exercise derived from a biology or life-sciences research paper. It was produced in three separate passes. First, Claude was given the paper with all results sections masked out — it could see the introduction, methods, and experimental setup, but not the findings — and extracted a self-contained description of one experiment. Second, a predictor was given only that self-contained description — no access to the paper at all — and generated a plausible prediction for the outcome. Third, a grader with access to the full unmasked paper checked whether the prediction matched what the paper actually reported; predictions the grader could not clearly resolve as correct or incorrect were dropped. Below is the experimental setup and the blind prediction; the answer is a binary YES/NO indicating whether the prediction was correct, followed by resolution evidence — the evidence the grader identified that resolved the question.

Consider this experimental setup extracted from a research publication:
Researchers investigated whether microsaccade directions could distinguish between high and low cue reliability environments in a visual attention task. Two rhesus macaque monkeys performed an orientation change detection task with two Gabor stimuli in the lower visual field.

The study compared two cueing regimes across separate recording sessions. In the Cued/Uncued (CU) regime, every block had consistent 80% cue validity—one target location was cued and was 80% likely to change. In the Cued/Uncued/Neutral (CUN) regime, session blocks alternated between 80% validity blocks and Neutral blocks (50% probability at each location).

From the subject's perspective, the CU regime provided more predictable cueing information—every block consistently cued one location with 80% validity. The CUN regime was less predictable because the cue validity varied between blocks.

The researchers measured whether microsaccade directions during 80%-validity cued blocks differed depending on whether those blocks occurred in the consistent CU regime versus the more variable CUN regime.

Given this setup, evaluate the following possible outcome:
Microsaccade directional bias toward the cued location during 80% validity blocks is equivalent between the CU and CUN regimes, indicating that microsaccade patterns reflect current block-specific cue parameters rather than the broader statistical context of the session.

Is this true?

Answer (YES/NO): NO